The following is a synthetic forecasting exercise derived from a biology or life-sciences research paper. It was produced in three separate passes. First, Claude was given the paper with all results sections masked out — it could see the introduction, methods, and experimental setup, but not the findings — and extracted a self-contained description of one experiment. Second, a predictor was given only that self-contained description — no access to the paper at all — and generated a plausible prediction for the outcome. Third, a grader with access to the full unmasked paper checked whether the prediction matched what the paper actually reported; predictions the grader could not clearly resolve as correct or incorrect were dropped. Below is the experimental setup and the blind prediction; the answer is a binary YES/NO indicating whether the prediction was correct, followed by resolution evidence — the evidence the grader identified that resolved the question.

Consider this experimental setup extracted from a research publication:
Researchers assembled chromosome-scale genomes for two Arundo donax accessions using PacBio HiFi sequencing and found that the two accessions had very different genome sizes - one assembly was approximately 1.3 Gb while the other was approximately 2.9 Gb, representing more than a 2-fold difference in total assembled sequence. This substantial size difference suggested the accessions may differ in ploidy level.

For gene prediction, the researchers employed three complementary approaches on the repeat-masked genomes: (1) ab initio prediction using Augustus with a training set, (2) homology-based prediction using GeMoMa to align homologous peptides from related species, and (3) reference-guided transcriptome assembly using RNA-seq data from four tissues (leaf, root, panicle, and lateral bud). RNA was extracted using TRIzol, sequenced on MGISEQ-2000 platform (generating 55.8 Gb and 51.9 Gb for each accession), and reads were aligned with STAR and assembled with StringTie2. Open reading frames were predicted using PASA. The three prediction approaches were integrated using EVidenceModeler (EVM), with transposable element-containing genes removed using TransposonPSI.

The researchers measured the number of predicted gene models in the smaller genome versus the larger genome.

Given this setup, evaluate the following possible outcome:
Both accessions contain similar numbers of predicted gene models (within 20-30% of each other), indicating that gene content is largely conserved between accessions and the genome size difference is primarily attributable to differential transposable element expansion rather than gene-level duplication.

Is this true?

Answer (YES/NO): NO